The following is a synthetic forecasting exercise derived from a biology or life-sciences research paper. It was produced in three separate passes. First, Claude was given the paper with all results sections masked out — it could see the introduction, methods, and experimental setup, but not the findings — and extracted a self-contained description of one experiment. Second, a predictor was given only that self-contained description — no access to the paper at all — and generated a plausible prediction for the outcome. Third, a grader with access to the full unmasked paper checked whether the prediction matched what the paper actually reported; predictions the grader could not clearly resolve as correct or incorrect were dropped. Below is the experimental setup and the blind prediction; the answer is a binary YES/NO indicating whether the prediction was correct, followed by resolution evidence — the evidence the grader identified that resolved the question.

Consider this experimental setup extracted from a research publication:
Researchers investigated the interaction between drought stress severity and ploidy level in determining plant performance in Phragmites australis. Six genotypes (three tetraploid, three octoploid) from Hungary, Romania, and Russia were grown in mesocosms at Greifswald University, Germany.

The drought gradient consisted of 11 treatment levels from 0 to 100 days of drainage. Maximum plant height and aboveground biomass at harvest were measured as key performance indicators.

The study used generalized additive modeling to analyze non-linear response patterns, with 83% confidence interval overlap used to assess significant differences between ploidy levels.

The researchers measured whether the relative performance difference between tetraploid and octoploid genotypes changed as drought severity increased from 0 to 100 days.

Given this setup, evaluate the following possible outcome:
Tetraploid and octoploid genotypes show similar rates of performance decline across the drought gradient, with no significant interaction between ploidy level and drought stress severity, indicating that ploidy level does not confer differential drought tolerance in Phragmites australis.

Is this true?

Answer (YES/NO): NO